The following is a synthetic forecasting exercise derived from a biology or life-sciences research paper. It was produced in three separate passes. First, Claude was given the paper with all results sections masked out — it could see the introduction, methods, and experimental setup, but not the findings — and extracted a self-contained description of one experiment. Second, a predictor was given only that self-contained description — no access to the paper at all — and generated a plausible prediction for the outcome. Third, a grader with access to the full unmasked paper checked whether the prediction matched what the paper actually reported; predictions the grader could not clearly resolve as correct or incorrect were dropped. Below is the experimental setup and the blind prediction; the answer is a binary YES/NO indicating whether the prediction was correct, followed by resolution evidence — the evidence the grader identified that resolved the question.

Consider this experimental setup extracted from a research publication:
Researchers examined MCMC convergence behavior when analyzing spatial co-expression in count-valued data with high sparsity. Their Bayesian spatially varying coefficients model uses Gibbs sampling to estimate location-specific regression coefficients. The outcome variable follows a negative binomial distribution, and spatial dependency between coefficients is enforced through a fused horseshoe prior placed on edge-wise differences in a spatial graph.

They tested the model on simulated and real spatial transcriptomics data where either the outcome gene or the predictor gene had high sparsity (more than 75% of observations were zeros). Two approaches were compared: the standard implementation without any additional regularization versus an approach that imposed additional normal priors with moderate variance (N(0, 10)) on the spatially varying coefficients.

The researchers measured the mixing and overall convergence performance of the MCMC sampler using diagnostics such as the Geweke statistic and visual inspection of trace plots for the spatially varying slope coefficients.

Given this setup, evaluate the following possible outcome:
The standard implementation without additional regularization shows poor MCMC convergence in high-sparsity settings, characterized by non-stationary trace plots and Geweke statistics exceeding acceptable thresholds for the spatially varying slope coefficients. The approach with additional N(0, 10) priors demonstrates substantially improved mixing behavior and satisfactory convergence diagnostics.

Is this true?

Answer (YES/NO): YES